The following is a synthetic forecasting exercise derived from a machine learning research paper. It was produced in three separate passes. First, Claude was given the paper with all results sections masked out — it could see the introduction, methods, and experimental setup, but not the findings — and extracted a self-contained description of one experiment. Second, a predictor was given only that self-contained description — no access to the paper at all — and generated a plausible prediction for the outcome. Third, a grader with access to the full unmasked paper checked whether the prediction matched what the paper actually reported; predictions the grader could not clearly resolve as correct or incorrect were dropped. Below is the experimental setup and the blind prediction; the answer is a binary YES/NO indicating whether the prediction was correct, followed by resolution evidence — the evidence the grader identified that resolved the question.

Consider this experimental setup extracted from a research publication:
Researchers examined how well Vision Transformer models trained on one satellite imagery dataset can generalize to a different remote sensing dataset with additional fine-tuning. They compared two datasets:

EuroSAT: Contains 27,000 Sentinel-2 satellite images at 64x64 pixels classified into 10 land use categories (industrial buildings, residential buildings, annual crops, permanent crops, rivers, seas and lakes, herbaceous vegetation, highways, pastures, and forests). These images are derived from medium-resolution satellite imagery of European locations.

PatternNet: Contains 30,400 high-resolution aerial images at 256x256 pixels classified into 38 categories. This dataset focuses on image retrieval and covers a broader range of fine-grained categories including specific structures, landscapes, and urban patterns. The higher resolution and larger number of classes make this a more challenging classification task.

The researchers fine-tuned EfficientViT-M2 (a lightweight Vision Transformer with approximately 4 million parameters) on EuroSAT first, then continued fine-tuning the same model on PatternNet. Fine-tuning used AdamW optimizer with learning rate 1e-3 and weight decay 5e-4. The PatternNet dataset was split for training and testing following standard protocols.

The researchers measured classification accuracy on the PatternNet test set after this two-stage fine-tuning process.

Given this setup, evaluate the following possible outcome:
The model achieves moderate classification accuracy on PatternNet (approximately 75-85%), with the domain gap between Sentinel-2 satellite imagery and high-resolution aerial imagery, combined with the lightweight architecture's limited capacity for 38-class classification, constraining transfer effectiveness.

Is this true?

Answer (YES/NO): NO